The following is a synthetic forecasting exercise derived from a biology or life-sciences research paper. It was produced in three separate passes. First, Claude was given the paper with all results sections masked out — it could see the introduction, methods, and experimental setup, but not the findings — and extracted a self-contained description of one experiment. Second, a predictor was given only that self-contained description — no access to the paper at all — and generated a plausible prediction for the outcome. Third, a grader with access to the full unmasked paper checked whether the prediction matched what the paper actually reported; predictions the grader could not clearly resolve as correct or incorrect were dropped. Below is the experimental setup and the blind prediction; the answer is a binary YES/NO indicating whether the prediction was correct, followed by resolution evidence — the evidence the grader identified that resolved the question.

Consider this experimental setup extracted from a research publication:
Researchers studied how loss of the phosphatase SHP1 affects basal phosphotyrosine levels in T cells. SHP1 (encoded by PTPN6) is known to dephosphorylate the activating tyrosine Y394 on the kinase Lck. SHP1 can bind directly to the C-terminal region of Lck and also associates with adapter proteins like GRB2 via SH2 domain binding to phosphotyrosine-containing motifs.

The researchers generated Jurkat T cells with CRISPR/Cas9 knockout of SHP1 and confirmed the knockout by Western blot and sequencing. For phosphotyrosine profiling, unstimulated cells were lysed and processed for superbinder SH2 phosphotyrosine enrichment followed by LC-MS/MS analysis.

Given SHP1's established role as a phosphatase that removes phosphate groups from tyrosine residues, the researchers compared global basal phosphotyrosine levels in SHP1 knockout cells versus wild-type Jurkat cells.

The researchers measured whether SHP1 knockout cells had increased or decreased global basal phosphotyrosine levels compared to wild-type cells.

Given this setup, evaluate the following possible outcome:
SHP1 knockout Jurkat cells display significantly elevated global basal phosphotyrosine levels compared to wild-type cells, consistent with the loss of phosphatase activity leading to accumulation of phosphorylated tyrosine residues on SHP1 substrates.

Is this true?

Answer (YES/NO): NO